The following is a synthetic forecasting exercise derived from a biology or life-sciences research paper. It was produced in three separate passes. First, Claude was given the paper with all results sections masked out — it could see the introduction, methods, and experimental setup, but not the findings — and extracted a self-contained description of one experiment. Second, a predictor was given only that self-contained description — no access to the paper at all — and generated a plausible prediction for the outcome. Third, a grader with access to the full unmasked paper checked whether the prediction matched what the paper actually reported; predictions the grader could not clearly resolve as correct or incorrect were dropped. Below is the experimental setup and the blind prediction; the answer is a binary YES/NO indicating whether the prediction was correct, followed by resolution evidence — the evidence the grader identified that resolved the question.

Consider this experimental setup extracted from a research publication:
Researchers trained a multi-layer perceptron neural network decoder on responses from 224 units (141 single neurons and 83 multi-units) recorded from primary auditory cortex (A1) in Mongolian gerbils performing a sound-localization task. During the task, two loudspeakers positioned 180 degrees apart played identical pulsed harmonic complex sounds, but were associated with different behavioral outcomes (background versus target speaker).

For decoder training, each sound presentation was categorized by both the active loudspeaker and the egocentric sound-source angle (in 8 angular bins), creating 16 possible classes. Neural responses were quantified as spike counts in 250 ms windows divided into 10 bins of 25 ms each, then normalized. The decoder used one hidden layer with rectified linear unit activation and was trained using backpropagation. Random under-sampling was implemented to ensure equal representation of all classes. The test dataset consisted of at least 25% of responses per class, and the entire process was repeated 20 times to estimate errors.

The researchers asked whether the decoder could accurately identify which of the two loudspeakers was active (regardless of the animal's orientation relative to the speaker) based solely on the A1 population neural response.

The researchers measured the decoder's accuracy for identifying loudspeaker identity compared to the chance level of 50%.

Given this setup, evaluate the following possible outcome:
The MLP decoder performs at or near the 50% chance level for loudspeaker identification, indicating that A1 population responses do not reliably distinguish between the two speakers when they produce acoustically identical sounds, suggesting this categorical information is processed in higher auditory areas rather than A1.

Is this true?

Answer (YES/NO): NO